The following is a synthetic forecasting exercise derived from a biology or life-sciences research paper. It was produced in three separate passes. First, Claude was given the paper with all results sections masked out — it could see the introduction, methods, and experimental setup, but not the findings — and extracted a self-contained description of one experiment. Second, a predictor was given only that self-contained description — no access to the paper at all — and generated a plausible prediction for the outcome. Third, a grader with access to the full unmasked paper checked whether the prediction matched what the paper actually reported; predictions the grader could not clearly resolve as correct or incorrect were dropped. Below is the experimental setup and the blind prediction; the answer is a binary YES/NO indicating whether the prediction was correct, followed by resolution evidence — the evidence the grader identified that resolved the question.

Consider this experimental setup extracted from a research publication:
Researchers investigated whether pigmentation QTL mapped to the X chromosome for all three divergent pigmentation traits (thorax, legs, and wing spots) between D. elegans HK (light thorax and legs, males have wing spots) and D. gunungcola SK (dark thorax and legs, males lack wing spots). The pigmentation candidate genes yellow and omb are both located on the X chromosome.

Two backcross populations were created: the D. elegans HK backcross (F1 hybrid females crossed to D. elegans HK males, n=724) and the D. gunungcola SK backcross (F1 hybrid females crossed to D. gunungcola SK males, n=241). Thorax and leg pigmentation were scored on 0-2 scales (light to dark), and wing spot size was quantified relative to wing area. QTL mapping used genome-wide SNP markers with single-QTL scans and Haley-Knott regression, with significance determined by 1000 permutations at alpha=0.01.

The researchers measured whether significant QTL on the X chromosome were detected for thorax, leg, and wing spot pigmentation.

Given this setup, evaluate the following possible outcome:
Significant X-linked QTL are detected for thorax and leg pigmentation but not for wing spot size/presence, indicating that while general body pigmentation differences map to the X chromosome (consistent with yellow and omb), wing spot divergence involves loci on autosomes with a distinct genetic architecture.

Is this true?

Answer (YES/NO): NO